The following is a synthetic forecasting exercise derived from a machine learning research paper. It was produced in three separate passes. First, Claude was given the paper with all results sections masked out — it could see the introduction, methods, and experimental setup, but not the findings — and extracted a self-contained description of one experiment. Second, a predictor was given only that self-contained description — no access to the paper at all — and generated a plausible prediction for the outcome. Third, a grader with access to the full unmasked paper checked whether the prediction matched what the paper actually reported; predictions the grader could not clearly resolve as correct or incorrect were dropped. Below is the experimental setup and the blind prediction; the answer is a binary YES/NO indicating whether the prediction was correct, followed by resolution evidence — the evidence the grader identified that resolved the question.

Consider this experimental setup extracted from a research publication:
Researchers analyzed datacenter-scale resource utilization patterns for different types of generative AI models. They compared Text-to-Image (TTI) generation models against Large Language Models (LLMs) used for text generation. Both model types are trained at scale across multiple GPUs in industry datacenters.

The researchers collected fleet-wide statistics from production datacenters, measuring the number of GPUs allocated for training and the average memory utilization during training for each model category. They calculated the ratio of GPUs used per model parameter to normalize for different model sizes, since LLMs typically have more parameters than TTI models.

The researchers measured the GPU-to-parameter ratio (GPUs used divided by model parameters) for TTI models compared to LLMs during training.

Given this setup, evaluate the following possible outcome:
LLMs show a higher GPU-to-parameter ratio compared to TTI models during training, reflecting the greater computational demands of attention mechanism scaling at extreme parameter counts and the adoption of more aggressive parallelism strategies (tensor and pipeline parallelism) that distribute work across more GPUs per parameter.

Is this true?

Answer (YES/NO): NO